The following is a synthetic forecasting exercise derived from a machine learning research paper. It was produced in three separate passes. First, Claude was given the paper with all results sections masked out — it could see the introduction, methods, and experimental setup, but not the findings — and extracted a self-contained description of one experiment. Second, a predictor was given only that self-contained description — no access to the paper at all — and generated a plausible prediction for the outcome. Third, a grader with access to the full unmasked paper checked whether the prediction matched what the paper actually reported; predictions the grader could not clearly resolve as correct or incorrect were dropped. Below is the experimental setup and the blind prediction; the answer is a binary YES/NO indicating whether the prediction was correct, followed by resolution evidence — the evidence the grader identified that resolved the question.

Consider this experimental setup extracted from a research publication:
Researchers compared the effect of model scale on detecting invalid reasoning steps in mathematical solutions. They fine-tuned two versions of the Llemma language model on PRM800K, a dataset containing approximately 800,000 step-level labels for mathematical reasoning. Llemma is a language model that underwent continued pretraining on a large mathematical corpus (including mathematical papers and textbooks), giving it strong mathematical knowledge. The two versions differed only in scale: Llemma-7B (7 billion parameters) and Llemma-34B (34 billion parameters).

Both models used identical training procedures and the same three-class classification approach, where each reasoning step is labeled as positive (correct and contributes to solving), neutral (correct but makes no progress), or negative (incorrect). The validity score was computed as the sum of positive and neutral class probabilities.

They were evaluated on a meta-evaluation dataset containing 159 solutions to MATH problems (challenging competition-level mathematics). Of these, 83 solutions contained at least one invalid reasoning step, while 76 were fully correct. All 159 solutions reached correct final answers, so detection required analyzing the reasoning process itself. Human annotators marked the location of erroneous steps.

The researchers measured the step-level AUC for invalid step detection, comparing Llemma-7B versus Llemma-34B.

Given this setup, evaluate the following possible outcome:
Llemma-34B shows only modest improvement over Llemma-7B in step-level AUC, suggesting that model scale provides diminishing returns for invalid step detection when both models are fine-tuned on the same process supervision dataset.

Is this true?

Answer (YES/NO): NO